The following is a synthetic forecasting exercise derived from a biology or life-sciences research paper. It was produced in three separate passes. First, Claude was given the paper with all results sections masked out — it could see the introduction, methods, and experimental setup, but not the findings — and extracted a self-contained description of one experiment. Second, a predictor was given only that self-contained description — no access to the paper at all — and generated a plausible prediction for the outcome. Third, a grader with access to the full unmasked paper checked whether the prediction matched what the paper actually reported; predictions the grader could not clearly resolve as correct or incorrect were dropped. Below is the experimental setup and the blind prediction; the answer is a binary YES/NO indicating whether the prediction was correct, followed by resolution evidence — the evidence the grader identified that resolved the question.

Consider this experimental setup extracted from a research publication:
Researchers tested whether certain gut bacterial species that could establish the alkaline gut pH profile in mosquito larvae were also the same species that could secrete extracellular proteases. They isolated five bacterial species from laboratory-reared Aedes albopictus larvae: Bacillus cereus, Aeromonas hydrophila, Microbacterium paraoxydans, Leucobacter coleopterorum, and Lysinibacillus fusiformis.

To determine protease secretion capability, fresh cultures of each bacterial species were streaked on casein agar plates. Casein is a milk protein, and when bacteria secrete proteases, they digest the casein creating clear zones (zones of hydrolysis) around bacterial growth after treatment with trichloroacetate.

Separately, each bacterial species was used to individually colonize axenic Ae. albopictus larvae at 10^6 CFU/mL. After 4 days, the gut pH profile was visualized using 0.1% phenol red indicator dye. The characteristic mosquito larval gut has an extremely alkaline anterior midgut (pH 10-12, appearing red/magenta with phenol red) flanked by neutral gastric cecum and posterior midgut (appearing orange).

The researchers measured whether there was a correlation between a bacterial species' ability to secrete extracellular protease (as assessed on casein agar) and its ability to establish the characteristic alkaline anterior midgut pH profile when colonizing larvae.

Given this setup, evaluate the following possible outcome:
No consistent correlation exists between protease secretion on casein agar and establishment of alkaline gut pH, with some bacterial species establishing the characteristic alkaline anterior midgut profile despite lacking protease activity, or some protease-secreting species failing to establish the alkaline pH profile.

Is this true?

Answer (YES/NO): NO